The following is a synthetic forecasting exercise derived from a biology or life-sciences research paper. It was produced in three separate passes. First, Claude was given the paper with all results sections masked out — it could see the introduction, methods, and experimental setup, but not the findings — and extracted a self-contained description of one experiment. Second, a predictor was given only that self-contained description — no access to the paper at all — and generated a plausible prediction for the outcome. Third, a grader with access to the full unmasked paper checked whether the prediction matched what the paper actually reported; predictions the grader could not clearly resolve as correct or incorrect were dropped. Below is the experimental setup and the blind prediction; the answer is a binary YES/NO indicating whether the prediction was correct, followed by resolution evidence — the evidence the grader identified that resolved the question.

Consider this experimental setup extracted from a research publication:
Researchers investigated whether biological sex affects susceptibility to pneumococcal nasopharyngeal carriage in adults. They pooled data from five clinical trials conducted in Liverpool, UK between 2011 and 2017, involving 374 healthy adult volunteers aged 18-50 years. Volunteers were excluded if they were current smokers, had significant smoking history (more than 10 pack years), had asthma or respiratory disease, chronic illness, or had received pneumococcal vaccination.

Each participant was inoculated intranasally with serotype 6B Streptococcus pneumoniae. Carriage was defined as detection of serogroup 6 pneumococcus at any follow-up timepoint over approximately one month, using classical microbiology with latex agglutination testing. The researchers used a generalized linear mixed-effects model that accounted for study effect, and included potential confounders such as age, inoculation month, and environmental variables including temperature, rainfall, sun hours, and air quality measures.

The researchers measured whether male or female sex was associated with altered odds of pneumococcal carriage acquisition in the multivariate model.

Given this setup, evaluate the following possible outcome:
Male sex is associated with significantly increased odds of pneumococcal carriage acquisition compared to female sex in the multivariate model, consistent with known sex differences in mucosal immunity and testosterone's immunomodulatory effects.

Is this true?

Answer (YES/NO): NO